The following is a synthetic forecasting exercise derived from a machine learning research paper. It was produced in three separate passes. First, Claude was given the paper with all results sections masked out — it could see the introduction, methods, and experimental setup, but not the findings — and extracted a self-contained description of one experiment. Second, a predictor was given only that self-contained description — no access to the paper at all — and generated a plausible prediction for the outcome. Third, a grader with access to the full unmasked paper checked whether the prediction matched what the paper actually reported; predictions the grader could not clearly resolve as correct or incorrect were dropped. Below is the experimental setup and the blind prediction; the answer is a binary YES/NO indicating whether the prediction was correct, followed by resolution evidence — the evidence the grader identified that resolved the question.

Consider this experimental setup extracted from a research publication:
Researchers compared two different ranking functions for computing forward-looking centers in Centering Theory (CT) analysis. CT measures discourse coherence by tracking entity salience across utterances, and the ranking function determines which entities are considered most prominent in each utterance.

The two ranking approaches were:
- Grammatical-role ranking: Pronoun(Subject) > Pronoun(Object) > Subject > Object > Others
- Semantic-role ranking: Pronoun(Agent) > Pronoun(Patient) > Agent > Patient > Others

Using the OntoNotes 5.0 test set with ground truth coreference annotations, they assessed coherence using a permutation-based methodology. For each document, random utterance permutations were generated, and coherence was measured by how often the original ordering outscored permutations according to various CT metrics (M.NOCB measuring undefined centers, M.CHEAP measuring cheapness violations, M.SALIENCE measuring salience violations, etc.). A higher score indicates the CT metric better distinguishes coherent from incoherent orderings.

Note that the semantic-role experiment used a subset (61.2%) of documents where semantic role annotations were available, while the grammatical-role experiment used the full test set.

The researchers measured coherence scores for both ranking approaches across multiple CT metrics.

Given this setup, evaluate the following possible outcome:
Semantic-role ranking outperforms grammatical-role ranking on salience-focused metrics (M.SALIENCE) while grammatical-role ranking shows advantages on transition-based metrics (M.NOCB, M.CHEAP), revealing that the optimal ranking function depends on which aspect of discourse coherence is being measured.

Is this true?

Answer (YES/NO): NO